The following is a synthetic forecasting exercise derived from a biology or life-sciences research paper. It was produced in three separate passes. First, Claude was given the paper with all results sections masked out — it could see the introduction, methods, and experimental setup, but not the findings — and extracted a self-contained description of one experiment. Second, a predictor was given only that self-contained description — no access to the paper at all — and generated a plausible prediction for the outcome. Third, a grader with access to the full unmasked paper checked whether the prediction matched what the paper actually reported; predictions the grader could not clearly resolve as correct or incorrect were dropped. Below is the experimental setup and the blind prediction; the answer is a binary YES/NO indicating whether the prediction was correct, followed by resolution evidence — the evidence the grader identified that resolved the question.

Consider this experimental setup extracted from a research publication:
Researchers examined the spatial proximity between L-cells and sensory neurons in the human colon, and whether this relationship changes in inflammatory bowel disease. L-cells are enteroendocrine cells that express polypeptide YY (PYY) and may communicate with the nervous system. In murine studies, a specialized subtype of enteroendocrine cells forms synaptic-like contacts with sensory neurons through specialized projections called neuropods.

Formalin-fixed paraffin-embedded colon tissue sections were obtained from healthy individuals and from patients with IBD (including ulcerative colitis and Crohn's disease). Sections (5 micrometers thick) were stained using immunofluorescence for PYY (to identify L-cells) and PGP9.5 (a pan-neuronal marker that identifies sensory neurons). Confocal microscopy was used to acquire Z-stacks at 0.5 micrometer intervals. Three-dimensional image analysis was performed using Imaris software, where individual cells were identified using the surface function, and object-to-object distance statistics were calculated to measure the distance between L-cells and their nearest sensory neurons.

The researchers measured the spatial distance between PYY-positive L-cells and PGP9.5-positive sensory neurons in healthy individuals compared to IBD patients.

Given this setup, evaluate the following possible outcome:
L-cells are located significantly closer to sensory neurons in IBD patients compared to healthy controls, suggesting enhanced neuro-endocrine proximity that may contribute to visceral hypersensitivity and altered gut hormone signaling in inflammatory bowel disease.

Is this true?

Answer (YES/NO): NO